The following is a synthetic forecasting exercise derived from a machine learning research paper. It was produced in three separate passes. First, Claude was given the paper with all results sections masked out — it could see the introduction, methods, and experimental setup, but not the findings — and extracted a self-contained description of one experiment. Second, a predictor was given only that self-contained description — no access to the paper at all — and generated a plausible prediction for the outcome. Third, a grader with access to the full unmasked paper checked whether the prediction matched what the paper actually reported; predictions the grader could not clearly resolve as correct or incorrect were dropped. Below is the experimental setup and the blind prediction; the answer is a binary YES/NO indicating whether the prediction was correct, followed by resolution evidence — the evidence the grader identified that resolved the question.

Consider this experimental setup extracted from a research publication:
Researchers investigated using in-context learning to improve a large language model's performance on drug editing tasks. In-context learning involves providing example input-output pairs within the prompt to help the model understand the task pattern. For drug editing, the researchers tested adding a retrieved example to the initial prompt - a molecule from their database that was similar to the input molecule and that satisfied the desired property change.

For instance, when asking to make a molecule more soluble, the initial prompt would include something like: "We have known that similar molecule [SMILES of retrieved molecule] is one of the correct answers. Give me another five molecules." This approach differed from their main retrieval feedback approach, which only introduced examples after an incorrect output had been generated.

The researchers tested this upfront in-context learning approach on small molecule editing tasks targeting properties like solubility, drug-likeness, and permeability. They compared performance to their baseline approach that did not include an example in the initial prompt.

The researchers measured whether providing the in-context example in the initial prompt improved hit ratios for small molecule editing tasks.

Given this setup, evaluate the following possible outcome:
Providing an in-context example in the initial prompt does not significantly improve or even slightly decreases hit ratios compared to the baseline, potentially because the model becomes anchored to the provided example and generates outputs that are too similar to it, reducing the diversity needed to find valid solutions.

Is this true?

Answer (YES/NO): NO